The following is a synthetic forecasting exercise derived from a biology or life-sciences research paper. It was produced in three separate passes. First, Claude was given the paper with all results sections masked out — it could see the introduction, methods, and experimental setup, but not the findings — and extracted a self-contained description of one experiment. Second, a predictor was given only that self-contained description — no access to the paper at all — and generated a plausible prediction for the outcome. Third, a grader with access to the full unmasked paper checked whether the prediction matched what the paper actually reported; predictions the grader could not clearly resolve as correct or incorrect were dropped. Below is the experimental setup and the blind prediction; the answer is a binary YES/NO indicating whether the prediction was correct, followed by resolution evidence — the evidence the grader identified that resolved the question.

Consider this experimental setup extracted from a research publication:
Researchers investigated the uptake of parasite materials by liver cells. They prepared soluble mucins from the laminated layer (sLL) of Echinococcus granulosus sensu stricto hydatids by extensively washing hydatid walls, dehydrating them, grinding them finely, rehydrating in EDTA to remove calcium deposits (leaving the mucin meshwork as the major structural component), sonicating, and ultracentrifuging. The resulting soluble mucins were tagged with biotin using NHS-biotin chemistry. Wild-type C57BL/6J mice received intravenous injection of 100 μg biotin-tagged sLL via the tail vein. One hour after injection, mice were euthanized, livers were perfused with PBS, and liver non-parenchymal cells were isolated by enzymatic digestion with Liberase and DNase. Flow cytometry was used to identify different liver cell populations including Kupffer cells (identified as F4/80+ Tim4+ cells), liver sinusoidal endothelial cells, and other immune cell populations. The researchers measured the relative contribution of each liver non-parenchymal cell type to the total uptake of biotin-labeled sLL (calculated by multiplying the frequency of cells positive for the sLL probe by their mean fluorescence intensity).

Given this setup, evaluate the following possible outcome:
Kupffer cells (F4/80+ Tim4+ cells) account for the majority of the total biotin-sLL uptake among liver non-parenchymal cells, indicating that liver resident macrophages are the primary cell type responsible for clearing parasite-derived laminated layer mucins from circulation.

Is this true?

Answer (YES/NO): YES